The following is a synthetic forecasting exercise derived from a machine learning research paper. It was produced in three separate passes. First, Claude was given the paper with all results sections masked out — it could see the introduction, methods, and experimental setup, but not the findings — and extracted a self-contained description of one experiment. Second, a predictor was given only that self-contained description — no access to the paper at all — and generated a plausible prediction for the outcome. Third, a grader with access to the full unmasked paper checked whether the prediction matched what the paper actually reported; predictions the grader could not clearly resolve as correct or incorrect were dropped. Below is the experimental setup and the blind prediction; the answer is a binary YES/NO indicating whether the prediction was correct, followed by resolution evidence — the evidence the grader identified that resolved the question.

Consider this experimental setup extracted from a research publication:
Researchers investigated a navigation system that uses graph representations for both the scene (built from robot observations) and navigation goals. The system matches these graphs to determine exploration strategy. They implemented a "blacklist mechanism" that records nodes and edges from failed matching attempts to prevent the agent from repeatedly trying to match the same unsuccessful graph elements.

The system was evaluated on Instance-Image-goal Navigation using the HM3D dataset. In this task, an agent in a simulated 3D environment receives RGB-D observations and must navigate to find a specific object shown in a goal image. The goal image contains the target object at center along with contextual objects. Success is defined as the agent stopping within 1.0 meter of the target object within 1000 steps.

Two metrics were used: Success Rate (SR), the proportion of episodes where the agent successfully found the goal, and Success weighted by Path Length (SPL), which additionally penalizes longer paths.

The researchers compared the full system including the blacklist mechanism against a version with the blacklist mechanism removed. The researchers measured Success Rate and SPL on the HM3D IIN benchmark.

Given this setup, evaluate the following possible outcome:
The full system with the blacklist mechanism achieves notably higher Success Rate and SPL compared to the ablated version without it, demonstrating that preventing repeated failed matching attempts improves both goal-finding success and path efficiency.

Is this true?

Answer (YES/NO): YES